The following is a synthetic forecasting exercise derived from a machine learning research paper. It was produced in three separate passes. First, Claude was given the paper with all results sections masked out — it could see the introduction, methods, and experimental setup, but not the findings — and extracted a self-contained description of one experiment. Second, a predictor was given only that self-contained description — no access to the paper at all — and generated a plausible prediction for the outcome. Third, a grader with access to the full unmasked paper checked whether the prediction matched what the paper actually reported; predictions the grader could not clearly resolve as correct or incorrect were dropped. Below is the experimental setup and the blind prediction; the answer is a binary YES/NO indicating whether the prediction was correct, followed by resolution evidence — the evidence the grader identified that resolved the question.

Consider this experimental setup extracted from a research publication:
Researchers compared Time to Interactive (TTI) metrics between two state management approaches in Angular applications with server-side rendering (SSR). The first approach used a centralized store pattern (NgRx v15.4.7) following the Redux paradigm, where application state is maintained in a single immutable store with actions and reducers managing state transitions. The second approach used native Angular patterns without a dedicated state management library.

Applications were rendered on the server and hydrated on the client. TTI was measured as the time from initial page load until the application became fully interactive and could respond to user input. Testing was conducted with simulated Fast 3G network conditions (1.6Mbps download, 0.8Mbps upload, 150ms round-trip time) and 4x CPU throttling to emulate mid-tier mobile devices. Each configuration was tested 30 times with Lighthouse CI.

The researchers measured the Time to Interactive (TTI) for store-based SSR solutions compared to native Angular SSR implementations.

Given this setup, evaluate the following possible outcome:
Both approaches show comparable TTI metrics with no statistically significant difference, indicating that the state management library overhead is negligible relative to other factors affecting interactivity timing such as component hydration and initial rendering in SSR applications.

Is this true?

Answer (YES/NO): NO